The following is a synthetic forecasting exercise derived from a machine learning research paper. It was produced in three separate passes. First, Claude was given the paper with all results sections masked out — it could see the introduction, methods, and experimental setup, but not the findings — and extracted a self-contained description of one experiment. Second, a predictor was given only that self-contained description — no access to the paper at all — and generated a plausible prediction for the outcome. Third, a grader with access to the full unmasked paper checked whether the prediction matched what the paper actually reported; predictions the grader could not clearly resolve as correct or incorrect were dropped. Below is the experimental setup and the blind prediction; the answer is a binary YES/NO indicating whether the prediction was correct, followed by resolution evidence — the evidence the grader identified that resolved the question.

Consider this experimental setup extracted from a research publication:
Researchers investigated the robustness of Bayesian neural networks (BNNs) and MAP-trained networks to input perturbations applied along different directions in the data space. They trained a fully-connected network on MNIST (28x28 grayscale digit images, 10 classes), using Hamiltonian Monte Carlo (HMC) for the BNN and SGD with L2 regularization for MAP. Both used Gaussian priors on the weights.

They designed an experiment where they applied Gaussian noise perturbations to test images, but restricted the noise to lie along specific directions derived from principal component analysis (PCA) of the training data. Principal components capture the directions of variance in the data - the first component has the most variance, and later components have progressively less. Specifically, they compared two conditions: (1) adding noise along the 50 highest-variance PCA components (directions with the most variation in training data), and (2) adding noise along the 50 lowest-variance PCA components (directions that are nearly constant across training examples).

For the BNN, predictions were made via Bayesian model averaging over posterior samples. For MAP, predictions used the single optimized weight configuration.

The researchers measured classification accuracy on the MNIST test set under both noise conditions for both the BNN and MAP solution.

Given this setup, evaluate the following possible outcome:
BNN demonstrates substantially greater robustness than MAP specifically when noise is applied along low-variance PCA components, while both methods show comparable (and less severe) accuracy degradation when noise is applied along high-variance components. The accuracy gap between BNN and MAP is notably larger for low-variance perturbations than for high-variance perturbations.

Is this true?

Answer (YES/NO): NO